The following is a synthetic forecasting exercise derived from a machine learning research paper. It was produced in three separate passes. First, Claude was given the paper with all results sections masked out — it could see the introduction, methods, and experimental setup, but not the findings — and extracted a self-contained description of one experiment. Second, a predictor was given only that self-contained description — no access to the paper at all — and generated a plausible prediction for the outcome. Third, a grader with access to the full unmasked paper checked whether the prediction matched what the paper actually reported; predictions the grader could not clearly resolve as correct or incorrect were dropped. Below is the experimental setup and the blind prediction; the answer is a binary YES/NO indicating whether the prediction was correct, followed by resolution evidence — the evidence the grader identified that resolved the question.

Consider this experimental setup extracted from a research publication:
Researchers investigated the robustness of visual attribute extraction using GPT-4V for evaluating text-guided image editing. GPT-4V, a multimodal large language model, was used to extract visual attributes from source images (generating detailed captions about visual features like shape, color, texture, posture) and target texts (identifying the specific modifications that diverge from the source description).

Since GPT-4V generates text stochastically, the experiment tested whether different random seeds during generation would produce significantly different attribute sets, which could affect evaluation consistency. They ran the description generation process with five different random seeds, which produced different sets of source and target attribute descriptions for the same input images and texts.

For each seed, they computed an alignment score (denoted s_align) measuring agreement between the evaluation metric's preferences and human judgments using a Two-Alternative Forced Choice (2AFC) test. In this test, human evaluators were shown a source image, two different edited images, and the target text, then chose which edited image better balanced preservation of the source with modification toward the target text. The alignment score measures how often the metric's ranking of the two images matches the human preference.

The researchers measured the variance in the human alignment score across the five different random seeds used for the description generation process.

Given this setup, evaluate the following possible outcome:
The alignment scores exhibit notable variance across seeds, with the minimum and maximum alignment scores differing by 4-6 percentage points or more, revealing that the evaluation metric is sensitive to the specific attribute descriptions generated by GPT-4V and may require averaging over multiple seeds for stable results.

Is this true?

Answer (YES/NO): NO